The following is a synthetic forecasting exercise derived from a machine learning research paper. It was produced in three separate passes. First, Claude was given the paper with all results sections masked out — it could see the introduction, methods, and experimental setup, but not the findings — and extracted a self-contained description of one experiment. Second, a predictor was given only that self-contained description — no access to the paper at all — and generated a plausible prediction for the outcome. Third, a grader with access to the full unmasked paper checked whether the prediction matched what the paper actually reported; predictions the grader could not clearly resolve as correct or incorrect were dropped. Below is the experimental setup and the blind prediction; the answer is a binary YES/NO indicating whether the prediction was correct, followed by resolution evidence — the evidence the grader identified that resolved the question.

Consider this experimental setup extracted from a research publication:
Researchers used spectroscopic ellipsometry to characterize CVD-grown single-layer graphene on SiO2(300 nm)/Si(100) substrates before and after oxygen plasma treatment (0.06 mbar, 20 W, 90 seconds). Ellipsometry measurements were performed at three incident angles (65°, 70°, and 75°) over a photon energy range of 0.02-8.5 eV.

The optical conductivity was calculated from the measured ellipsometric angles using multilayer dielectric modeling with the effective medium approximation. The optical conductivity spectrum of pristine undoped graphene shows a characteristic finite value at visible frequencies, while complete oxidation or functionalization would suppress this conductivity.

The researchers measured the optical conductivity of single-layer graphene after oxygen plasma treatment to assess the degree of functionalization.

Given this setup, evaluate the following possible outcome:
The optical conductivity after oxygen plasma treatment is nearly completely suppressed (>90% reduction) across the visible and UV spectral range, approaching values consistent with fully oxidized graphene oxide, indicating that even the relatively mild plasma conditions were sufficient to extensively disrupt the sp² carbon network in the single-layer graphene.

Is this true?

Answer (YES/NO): NO